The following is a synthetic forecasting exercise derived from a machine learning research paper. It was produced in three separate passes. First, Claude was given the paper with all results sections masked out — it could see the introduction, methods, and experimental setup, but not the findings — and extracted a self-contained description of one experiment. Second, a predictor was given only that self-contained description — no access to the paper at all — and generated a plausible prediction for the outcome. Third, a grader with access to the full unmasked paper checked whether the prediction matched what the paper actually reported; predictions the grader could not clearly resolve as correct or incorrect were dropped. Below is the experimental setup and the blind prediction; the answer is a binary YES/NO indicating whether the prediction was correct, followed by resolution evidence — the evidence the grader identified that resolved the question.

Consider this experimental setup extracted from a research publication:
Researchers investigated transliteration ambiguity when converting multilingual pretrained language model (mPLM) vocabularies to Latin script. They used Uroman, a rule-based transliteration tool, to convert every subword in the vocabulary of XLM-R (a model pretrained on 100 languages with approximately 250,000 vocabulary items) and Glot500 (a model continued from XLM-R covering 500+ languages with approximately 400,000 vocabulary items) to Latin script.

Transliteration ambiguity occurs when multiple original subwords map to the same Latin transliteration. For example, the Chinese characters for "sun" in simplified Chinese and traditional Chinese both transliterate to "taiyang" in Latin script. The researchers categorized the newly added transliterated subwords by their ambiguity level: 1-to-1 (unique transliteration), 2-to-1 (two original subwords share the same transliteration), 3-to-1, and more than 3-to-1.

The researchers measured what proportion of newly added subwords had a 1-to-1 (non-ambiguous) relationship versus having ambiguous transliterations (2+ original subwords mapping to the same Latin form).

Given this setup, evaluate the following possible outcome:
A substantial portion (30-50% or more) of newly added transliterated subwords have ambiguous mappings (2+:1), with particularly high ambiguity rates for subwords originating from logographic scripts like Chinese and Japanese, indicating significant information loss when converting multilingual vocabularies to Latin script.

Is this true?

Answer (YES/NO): NO